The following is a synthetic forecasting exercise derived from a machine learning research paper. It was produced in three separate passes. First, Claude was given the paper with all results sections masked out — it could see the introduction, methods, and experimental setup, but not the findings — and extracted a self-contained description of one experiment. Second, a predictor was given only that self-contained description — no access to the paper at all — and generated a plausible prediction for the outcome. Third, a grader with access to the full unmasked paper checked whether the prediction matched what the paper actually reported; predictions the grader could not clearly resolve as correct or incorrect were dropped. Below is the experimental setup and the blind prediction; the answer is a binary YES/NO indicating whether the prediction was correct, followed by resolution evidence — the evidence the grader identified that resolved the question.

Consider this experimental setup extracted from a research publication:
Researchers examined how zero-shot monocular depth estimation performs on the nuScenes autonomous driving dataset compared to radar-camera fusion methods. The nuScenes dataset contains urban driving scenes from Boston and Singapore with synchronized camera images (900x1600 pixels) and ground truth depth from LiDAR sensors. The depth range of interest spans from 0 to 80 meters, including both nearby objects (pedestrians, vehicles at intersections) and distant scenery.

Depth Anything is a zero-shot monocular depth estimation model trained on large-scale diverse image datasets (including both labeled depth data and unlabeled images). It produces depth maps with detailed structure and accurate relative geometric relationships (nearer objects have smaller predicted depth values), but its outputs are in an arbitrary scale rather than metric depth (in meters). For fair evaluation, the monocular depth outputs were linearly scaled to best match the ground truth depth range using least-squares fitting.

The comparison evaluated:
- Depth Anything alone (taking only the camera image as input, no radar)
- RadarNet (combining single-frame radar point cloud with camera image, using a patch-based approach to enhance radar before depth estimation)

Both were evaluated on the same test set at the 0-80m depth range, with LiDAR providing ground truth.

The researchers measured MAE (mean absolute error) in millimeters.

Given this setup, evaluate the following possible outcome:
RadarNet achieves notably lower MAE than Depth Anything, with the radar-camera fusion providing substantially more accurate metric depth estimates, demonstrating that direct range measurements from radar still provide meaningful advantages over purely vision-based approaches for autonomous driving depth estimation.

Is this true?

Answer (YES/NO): YES